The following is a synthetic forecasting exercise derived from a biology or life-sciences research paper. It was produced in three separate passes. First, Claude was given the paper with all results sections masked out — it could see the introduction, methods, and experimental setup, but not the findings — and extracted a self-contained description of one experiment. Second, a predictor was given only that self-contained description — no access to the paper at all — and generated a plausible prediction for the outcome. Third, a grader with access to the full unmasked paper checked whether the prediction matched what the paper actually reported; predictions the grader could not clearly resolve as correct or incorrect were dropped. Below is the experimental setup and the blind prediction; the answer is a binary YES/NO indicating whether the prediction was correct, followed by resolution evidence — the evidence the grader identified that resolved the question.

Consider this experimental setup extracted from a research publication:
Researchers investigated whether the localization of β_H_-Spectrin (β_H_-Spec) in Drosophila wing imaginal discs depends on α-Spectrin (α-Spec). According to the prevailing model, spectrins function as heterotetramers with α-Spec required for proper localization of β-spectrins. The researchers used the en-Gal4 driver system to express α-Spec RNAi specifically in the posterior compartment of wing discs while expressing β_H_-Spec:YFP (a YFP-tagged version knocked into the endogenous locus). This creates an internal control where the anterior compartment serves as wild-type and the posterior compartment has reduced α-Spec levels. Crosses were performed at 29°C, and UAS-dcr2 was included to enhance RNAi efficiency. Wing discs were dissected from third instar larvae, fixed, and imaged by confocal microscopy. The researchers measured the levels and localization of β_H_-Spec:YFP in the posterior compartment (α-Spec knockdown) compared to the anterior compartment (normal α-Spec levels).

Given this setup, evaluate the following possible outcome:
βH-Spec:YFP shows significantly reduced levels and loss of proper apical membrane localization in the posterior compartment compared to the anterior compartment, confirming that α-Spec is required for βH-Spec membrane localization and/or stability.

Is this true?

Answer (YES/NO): NO